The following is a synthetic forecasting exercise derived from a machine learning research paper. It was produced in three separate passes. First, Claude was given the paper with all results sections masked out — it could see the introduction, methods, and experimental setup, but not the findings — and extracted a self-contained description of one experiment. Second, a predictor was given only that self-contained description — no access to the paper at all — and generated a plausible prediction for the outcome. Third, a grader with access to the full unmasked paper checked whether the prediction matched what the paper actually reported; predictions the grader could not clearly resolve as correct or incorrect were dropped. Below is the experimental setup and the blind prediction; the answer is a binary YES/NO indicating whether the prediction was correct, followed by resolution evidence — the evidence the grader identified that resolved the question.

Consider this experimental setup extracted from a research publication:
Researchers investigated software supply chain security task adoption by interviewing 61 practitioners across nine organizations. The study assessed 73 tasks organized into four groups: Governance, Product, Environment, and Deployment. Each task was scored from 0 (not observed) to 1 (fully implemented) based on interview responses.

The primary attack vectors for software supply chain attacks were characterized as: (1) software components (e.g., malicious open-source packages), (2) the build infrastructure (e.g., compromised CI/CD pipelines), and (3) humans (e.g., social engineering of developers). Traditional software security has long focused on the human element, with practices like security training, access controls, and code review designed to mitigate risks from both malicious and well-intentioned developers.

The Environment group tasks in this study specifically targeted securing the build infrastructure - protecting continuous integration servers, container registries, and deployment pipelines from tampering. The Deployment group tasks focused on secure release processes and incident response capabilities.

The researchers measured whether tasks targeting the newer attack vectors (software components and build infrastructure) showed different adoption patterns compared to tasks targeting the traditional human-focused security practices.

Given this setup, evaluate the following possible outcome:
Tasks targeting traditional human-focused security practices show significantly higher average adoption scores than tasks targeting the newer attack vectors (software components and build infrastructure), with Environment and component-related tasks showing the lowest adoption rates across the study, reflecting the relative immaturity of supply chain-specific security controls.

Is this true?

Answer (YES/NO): NO